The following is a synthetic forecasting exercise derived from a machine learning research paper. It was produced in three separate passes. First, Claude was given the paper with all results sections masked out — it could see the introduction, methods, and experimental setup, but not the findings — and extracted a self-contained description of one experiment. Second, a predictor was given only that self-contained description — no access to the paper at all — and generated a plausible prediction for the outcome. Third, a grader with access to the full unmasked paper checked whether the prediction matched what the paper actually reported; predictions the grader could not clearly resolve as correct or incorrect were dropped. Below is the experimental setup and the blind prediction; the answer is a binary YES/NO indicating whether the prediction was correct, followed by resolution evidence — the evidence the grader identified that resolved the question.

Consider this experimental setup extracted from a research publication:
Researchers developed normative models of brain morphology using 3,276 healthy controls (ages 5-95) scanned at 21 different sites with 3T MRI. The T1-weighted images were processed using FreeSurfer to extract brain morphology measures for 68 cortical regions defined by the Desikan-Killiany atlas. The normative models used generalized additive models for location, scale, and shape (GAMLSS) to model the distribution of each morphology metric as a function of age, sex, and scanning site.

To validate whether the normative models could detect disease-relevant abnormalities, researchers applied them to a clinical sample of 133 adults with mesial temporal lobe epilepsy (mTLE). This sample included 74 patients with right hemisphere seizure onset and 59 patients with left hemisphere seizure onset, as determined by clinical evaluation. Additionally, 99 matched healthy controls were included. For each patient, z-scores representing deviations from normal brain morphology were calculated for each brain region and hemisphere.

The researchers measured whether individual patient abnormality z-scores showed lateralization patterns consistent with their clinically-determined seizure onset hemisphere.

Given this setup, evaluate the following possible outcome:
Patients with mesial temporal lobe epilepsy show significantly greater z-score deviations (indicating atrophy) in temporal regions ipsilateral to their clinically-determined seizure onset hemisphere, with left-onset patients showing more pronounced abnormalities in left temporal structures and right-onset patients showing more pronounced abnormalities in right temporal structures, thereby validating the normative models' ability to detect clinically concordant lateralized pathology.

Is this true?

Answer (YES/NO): NO